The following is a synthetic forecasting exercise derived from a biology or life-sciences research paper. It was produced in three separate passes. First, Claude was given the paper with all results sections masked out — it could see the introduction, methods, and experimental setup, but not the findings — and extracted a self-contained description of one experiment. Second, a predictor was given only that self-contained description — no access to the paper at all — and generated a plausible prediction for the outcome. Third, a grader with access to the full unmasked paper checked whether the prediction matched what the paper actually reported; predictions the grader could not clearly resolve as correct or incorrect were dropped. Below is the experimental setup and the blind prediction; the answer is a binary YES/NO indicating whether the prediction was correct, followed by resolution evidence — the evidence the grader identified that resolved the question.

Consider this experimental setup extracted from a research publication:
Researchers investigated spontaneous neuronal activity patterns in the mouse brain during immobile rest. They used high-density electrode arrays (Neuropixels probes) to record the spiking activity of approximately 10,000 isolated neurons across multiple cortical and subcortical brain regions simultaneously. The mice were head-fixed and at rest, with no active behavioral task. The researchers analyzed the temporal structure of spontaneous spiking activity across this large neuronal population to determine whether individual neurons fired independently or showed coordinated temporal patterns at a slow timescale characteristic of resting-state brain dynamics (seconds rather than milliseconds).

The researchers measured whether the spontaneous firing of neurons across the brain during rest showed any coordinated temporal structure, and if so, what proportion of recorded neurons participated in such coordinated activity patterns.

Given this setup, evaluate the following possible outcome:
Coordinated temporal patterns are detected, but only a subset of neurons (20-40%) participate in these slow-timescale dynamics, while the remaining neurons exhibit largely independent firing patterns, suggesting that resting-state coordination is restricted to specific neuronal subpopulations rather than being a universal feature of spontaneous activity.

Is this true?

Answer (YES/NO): NO